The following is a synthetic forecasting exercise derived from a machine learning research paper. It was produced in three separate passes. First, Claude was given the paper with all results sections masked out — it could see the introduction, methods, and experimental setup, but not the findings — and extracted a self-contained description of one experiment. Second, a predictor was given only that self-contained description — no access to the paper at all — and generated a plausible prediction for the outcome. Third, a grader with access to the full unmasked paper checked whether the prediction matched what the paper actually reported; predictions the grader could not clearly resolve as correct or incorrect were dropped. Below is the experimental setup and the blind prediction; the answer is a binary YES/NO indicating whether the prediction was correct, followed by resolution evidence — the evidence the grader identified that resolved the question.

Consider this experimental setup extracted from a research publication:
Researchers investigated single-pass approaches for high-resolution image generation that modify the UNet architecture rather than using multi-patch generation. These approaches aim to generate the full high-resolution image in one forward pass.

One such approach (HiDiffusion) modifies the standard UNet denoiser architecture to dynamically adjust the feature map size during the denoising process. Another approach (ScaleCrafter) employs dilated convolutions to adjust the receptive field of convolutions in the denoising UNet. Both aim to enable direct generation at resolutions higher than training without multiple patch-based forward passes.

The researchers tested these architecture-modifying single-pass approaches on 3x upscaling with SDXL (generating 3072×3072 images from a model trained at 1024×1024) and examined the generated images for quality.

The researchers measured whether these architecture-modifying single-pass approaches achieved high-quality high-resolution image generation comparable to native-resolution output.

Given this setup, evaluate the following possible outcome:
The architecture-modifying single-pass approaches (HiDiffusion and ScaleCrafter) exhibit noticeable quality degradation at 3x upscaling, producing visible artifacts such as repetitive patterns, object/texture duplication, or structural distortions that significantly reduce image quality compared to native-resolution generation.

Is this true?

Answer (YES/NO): YES